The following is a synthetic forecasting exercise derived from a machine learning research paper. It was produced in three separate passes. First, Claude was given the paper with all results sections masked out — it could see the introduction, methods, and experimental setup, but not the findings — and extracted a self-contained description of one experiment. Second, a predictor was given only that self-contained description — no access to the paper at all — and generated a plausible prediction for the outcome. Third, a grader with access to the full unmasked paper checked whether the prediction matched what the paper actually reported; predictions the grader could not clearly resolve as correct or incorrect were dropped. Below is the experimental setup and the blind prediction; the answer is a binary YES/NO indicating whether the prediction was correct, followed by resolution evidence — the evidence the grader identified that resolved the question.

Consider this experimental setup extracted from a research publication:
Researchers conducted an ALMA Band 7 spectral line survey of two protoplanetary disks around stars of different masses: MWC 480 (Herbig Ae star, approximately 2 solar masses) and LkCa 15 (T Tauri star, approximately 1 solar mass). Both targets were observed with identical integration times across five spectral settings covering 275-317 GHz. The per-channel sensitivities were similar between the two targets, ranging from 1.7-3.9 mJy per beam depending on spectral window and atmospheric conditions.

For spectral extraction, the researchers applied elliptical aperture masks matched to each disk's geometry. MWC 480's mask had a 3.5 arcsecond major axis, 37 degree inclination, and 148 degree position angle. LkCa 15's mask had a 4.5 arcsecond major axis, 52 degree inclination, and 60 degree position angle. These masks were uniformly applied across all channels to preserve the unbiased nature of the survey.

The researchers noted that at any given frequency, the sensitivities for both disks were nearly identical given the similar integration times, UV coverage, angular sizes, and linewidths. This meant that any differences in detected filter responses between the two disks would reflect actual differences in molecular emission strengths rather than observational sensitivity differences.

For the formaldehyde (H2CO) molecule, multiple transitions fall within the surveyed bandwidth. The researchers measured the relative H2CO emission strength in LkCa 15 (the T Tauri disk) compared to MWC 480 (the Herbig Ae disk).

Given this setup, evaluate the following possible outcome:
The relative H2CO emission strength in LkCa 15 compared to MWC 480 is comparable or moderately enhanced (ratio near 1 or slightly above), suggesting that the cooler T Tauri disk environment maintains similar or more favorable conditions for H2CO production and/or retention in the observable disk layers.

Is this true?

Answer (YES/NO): NO